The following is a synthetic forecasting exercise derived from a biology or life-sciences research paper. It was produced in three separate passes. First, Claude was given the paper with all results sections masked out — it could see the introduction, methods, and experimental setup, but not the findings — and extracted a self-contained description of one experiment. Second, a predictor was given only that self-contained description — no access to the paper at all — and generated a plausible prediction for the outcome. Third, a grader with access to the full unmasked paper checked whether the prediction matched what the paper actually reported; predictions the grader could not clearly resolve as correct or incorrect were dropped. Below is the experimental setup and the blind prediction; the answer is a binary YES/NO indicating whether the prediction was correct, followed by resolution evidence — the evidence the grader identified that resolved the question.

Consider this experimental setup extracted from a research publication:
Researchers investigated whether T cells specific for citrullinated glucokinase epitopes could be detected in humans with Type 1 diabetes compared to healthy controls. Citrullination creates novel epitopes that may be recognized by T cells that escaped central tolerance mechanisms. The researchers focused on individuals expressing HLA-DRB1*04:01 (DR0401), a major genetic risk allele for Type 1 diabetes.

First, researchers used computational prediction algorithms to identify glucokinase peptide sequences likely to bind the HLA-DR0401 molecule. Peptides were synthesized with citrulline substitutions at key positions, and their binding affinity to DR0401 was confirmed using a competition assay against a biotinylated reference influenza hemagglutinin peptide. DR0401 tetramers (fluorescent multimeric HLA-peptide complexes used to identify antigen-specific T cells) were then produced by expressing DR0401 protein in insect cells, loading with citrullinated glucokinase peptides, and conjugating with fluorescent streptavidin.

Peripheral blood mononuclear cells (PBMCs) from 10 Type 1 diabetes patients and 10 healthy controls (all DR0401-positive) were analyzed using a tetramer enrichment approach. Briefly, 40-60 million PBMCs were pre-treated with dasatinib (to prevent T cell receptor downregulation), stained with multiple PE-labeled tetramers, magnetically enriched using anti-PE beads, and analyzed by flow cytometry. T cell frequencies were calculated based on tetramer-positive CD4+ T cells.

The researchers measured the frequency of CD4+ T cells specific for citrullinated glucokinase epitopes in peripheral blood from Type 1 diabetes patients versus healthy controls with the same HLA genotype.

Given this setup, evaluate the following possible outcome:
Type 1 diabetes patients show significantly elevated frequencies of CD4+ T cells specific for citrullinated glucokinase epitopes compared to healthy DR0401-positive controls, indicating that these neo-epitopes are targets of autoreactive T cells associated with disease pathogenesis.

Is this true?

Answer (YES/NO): YES